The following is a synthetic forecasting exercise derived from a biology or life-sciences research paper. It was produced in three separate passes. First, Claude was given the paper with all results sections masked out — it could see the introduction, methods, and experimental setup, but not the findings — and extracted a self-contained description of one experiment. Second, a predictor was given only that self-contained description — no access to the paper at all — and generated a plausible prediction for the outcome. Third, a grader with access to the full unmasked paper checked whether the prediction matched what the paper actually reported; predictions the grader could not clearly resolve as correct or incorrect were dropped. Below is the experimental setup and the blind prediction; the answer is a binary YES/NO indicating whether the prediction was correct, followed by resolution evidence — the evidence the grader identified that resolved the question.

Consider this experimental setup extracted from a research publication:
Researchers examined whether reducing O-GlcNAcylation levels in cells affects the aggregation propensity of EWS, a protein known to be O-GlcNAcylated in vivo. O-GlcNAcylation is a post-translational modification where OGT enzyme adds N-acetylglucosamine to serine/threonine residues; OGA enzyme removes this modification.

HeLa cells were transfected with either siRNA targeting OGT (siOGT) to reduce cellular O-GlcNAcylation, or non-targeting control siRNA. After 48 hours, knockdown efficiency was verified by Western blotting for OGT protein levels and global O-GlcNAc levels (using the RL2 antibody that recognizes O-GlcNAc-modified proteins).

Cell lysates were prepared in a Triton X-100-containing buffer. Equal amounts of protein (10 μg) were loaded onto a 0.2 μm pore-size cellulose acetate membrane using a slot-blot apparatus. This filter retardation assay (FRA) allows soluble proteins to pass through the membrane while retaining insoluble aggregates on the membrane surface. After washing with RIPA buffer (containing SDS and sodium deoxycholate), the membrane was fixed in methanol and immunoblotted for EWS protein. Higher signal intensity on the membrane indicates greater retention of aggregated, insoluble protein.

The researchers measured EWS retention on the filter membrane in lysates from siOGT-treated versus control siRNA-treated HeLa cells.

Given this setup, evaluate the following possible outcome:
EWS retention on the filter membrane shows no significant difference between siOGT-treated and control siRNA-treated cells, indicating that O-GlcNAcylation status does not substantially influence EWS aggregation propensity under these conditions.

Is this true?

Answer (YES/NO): NO